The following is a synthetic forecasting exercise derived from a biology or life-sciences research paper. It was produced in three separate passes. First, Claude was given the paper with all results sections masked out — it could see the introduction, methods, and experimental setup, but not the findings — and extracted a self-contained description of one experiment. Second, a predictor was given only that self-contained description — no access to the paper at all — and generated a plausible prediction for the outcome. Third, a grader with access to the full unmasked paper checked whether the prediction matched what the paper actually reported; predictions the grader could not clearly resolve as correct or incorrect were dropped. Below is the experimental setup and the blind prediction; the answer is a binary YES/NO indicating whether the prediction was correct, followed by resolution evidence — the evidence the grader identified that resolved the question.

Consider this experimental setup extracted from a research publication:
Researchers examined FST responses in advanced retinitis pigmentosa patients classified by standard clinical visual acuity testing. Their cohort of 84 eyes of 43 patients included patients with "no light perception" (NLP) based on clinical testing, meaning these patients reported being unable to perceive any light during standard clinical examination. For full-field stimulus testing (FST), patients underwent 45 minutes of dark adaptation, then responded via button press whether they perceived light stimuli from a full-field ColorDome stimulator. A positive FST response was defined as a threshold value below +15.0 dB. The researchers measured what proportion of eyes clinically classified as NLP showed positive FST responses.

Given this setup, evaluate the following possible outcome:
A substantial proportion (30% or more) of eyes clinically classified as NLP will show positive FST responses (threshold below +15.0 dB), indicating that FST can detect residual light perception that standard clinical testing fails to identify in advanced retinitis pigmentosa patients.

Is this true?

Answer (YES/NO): YES